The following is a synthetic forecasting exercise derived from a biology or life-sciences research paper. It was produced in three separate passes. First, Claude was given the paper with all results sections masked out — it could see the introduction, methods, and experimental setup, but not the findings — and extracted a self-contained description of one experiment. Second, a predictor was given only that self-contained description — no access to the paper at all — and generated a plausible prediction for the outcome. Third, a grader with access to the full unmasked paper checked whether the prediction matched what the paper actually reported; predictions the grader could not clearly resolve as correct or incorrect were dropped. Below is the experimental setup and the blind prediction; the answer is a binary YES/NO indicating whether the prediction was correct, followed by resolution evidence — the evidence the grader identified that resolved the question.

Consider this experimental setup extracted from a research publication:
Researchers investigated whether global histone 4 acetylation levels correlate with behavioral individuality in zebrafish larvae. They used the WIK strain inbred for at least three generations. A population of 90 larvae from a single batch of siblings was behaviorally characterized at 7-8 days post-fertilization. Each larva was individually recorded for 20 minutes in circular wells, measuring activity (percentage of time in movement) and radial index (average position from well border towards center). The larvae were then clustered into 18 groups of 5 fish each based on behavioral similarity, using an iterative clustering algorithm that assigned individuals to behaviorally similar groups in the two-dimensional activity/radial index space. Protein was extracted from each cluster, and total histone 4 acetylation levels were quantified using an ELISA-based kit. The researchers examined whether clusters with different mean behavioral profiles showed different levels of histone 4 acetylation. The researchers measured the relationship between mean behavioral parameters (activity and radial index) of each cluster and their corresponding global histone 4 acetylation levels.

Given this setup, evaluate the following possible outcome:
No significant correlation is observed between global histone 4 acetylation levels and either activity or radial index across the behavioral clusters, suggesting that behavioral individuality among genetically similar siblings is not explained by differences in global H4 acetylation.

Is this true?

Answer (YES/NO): NO